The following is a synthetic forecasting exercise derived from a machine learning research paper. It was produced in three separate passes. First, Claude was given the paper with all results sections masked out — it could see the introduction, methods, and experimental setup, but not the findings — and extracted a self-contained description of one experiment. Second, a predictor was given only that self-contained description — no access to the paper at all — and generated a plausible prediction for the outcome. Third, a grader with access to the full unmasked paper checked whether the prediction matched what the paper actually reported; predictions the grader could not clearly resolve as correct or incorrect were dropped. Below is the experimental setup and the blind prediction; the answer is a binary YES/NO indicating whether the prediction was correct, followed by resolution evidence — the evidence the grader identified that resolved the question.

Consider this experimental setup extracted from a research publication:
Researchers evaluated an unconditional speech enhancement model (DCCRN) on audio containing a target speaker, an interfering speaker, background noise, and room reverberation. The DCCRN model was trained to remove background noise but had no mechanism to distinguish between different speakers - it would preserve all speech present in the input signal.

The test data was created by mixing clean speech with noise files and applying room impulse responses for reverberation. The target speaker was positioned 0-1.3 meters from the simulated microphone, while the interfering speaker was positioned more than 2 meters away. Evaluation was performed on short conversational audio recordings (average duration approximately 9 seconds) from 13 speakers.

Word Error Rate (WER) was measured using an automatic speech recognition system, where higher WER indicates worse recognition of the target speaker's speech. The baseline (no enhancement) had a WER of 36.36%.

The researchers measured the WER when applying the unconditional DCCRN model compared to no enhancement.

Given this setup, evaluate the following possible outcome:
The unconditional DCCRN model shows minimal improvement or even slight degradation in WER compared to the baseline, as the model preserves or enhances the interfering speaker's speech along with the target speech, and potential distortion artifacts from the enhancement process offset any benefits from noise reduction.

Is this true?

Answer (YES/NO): YES